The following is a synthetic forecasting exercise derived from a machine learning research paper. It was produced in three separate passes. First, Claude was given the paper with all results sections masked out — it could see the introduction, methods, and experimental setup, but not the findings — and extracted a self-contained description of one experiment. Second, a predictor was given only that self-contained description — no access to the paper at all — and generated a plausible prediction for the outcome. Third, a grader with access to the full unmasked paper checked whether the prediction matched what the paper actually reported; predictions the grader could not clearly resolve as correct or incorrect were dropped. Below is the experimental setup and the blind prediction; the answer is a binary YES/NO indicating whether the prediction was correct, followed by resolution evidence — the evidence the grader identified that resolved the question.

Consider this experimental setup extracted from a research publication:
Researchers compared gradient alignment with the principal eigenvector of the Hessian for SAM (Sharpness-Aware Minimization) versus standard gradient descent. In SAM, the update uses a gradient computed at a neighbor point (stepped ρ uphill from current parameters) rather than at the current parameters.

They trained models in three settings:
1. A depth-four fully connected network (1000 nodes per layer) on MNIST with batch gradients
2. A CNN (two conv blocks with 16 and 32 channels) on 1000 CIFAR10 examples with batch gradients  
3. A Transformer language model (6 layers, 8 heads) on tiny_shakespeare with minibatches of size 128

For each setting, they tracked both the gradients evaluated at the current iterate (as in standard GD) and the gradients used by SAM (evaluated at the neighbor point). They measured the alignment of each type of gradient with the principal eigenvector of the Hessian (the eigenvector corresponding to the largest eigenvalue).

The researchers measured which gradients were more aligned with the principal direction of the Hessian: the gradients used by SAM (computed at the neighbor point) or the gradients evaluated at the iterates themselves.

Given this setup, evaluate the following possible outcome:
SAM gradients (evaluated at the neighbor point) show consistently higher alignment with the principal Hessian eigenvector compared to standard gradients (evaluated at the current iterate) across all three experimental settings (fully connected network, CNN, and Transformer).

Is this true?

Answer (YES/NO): NO